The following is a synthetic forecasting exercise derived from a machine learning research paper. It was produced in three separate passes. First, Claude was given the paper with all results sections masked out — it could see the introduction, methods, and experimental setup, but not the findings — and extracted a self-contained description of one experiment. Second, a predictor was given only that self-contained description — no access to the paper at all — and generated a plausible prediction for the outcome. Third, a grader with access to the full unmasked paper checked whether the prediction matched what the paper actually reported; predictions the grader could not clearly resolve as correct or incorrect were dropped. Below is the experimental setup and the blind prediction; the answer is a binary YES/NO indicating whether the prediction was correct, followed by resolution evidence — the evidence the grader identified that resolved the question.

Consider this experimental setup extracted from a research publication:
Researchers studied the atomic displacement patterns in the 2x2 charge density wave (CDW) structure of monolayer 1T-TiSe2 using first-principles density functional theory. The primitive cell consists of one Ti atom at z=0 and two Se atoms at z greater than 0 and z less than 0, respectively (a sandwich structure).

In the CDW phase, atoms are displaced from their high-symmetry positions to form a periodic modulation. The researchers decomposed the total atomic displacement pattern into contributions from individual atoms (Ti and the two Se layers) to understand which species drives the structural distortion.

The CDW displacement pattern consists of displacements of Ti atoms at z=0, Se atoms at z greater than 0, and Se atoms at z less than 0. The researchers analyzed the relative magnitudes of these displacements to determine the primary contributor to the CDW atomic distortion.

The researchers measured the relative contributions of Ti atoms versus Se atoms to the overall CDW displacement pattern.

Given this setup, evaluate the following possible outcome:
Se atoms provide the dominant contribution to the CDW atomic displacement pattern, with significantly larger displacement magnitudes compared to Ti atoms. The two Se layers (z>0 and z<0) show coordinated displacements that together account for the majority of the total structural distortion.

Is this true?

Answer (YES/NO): NO